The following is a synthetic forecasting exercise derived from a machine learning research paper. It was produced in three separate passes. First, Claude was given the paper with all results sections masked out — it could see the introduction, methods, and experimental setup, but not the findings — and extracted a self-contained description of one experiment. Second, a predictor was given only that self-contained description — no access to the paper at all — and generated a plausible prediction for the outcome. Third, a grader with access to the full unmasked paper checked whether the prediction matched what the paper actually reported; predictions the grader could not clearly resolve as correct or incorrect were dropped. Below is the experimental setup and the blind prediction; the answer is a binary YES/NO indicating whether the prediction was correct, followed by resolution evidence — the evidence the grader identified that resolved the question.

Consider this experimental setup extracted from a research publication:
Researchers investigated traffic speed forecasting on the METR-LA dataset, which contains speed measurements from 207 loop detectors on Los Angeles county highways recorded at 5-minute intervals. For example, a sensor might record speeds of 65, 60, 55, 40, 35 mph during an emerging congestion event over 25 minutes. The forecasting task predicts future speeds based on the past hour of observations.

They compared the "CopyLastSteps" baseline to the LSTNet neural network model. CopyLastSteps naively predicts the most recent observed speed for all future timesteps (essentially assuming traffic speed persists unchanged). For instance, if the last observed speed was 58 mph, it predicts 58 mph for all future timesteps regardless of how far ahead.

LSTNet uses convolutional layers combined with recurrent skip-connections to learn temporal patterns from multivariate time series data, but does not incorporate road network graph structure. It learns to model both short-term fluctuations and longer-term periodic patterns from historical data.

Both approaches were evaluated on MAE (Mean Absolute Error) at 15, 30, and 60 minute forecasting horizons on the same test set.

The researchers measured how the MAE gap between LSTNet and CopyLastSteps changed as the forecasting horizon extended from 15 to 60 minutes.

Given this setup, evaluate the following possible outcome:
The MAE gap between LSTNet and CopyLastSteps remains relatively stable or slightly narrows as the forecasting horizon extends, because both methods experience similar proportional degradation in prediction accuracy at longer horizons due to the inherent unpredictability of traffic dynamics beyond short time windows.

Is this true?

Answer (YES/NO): NO